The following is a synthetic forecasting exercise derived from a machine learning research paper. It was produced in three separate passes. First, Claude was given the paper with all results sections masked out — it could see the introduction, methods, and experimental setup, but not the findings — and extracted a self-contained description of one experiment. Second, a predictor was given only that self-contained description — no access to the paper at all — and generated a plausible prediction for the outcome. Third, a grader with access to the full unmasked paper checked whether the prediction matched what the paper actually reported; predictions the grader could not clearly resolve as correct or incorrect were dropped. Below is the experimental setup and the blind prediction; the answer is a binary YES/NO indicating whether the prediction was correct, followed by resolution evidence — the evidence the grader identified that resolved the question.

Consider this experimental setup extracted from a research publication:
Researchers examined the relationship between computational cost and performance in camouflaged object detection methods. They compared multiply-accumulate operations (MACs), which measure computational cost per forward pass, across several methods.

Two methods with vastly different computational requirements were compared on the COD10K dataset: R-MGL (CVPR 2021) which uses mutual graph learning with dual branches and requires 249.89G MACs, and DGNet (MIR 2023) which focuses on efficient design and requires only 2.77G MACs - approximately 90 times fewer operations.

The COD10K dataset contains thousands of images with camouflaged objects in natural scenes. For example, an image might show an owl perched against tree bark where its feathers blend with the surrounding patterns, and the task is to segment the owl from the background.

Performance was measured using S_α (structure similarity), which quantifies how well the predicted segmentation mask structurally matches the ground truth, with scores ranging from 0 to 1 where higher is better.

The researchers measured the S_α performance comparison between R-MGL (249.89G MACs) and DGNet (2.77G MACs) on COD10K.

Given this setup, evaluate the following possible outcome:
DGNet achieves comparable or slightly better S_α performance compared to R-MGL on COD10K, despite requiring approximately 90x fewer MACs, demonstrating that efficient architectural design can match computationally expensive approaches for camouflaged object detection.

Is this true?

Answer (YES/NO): YES